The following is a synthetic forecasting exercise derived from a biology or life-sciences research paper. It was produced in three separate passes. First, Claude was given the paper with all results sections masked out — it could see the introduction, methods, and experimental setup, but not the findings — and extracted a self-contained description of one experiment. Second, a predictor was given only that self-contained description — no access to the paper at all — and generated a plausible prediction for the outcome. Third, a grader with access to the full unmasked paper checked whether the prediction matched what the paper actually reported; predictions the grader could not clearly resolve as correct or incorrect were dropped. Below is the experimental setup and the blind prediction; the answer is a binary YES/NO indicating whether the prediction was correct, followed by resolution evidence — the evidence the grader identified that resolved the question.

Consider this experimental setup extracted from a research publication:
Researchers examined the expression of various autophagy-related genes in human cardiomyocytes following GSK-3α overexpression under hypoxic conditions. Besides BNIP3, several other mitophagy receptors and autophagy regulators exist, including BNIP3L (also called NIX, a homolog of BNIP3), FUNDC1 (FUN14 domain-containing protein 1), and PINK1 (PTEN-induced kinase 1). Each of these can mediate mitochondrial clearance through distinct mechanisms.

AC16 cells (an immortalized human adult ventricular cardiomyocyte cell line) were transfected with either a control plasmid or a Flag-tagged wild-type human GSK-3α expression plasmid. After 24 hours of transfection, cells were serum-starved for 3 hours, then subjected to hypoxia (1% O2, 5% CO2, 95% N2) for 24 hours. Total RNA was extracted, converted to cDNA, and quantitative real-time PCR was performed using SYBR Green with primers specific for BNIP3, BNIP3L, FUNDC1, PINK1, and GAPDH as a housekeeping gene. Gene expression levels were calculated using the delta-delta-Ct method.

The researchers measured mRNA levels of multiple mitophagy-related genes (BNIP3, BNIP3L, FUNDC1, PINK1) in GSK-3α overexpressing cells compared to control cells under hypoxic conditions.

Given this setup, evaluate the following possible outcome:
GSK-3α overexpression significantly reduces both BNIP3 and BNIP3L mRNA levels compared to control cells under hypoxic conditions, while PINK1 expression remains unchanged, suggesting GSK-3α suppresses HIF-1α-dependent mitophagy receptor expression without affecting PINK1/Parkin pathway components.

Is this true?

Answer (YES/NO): NO